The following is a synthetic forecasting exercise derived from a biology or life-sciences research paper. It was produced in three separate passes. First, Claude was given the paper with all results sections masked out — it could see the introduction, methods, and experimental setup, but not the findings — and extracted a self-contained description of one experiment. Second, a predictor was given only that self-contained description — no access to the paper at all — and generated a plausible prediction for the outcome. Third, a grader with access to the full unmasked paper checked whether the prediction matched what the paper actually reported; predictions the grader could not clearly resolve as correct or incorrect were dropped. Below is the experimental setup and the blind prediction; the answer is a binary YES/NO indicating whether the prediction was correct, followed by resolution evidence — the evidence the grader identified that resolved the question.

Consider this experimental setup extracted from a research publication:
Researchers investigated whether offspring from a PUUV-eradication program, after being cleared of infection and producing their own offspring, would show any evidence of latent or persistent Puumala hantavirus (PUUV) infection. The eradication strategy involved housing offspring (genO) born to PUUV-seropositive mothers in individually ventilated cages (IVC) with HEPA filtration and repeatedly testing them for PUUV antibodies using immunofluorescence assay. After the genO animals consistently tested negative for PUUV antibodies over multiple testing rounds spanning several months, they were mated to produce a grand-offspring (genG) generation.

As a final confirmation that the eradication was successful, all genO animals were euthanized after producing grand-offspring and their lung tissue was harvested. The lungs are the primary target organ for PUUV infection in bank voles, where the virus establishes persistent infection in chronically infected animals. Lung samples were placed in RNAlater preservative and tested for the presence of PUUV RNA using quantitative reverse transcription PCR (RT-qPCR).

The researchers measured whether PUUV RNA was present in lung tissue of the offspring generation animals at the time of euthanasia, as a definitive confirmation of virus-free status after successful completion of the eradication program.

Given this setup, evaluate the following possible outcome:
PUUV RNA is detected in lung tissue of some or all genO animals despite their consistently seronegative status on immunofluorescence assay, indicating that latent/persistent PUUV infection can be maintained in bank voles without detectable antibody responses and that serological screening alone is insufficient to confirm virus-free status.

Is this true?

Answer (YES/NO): NO